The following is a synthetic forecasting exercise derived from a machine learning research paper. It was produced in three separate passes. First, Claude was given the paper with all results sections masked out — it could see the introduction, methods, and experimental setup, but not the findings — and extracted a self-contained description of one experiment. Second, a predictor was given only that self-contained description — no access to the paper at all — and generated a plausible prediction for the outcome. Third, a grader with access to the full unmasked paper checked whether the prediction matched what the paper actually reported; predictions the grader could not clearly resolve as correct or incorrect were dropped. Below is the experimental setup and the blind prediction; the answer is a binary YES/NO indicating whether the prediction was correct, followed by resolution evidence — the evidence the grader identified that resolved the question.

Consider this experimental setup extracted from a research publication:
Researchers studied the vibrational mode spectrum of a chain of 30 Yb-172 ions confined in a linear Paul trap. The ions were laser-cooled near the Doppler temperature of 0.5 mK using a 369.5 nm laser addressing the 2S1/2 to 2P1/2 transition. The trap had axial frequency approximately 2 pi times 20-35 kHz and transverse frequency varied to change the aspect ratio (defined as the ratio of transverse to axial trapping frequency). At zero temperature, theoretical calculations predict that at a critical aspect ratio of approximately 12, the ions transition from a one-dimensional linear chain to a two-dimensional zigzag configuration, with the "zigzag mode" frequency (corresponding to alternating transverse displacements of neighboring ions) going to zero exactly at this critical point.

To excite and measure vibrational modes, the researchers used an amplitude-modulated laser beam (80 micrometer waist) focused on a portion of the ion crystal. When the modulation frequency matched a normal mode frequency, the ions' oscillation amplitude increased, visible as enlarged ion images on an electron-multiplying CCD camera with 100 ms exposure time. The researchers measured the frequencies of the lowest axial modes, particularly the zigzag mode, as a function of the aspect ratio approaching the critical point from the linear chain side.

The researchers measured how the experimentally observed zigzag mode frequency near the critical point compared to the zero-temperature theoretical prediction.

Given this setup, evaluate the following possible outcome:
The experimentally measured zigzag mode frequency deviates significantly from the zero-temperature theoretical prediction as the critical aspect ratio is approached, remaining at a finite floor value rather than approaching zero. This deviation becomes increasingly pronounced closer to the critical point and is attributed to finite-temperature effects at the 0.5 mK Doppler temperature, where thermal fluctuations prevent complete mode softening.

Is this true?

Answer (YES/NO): YES